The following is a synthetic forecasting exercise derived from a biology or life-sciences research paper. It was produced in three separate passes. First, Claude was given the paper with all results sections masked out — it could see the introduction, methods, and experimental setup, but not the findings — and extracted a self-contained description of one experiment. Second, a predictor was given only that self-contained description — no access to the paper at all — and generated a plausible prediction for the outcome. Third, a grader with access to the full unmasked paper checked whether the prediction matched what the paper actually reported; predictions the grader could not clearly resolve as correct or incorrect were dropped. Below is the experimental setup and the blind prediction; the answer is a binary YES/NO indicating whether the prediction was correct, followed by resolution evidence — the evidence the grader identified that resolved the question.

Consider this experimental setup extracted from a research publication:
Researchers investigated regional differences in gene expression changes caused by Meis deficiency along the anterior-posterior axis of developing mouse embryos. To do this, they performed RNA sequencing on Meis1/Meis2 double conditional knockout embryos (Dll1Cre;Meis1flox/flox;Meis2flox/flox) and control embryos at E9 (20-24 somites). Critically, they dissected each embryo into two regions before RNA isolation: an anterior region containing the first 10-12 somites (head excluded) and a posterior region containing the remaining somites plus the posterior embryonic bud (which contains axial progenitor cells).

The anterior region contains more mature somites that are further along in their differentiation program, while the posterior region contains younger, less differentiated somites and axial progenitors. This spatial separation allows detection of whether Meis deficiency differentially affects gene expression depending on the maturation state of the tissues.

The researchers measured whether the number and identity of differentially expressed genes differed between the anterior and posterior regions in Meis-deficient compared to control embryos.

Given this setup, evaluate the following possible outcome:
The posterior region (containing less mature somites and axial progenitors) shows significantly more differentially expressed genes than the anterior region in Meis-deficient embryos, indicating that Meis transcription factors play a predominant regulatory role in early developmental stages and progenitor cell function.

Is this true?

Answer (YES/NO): NO